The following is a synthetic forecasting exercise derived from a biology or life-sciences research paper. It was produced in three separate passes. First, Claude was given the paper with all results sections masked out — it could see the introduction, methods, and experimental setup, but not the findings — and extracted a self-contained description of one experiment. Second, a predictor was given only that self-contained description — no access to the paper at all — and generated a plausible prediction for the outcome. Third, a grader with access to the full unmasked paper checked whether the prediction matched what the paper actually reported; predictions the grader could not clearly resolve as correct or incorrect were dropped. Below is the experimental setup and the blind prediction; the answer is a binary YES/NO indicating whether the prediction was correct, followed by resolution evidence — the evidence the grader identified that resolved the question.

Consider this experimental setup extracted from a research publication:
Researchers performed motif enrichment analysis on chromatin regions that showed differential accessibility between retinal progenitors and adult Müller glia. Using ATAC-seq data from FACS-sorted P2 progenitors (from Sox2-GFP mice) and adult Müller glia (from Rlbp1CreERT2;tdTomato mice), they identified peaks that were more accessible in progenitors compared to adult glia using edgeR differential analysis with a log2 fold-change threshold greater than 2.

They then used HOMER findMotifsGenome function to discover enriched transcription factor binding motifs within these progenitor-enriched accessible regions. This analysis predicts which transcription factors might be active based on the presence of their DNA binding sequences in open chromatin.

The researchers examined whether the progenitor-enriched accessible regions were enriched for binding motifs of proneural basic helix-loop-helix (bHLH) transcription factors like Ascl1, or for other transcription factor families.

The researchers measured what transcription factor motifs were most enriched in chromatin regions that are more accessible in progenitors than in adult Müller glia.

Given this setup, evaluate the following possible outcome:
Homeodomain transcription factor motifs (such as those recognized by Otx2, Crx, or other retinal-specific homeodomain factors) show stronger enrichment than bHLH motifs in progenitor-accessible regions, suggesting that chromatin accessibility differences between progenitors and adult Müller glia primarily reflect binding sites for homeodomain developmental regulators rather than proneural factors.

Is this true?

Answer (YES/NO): NO